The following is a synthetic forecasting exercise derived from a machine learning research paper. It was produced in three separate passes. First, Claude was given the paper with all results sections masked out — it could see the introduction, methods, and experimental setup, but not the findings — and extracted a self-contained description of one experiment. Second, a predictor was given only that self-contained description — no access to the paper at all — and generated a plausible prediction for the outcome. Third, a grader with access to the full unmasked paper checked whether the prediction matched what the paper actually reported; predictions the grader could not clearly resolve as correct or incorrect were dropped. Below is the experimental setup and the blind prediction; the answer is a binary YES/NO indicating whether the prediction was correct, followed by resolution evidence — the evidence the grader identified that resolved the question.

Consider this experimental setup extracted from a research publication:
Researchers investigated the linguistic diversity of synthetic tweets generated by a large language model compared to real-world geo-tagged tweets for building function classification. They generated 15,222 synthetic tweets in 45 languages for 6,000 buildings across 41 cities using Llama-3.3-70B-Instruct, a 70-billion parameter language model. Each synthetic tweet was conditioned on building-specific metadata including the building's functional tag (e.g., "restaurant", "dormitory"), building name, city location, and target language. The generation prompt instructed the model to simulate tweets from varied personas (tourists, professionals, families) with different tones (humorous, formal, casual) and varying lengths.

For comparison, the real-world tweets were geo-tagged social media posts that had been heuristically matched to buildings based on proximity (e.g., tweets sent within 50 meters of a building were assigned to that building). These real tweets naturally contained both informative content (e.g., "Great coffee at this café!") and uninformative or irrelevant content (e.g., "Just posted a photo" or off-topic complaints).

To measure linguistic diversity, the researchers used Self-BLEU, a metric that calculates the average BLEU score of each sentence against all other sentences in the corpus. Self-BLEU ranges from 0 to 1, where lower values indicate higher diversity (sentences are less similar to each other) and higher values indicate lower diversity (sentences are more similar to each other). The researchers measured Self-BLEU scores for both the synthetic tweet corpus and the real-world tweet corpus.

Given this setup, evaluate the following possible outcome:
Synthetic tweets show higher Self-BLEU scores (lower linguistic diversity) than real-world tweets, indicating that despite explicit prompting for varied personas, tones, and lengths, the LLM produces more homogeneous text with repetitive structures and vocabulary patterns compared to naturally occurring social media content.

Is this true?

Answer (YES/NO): YES